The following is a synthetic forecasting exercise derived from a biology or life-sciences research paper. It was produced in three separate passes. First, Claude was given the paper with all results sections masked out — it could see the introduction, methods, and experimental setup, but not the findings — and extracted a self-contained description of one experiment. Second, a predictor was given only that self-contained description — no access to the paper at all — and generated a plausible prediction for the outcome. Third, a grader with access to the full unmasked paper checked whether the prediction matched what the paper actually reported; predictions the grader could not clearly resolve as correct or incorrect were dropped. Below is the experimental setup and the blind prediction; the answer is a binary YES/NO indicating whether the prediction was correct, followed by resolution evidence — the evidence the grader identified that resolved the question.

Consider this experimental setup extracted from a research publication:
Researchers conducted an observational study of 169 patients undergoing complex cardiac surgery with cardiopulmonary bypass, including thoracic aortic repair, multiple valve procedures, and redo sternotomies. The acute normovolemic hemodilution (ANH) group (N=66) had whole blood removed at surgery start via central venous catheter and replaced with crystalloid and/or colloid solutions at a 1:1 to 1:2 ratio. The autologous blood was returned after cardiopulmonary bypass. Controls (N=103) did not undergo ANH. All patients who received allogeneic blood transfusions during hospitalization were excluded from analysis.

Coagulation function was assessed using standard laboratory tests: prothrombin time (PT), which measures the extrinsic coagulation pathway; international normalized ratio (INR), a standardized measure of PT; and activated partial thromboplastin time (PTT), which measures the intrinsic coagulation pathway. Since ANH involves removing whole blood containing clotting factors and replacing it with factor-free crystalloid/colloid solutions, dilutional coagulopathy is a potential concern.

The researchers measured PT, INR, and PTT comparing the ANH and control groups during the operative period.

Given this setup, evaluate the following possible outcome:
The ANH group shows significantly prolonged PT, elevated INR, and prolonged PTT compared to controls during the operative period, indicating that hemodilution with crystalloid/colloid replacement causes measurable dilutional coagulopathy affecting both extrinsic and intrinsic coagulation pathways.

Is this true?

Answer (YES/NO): NO